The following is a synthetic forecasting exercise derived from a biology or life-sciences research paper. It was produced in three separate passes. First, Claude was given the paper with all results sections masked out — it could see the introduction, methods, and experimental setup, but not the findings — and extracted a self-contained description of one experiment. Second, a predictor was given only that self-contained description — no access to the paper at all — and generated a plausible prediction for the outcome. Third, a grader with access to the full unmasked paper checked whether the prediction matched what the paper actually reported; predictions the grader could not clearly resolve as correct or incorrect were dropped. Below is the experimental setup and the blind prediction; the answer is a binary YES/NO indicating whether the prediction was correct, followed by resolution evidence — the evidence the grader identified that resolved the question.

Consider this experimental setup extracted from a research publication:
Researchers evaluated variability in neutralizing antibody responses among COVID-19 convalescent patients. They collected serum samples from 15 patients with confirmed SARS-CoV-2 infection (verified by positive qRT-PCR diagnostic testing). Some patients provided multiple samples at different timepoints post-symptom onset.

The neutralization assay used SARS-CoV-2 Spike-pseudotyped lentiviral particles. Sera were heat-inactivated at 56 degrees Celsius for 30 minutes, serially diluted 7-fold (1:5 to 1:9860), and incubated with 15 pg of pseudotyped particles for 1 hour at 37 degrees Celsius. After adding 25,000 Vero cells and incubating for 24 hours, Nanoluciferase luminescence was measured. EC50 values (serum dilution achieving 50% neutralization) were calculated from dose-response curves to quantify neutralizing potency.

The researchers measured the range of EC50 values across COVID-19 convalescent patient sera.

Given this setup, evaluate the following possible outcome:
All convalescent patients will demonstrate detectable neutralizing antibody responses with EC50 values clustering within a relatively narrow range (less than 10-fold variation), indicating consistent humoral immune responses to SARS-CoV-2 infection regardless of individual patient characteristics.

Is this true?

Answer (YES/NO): NO